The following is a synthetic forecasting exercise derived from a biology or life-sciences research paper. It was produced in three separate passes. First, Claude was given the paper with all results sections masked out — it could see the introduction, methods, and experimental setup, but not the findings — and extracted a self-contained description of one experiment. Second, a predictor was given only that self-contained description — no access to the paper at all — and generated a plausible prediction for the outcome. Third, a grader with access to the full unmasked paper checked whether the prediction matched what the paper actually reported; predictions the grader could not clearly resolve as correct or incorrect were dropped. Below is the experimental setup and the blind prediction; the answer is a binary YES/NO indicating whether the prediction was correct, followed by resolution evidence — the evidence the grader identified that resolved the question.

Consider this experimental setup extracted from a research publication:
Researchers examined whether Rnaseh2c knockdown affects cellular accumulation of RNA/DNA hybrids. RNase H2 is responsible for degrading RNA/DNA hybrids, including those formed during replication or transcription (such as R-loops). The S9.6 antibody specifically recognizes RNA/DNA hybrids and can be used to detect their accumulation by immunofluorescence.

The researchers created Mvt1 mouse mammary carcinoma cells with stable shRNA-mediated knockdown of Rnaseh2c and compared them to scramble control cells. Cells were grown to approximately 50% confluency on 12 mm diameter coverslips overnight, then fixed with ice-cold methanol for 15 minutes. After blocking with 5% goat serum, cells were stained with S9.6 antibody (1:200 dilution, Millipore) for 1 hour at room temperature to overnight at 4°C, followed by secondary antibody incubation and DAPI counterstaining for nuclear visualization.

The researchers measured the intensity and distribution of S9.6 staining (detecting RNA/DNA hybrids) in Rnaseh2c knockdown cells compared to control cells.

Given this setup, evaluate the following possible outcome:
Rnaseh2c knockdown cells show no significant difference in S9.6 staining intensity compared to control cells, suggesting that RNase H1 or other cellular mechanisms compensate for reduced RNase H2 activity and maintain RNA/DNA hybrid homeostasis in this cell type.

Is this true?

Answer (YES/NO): NO